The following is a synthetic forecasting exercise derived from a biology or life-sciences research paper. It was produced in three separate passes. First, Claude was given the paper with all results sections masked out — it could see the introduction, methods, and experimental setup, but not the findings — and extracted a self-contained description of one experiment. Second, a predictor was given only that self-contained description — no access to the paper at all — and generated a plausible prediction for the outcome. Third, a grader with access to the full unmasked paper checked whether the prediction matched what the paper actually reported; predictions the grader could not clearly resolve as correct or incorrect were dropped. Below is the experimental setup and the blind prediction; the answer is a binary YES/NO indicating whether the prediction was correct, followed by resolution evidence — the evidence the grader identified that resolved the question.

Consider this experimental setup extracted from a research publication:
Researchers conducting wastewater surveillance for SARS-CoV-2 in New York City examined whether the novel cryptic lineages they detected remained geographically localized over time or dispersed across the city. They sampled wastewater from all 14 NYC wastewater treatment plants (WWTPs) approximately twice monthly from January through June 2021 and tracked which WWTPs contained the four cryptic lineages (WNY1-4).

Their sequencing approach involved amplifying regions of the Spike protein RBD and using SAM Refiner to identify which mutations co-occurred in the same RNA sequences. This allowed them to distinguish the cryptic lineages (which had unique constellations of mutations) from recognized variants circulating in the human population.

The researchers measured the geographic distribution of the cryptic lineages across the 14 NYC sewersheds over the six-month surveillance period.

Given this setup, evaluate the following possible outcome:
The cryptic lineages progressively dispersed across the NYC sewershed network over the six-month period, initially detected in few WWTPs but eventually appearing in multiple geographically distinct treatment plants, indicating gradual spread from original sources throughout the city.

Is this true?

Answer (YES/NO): NO